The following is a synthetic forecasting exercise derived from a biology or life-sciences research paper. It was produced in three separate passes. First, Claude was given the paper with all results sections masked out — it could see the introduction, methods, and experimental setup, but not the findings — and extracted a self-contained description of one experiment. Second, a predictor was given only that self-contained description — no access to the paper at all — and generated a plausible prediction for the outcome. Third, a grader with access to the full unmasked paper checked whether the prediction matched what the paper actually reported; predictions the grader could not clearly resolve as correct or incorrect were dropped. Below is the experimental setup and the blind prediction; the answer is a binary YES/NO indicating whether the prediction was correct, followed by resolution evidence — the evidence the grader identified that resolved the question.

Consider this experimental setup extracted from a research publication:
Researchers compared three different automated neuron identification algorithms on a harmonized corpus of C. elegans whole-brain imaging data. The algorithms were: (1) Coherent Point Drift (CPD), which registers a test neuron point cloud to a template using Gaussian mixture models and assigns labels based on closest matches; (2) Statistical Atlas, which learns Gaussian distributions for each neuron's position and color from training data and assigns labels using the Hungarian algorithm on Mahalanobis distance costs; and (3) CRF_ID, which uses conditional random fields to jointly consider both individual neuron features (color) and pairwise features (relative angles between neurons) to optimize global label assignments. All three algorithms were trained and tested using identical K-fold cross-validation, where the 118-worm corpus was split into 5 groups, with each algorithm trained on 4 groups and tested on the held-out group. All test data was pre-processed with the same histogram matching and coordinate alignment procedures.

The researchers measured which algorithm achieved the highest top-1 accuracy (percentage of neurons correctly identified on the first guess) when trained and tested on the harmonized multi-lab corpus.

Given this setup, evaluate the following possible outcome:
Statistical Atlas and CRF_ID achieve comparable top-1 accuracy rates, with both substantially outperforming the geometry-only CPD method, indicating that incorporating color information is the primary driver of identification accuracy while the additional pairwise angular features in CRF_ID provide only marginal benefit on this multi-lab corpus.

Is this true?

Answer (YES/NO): NO